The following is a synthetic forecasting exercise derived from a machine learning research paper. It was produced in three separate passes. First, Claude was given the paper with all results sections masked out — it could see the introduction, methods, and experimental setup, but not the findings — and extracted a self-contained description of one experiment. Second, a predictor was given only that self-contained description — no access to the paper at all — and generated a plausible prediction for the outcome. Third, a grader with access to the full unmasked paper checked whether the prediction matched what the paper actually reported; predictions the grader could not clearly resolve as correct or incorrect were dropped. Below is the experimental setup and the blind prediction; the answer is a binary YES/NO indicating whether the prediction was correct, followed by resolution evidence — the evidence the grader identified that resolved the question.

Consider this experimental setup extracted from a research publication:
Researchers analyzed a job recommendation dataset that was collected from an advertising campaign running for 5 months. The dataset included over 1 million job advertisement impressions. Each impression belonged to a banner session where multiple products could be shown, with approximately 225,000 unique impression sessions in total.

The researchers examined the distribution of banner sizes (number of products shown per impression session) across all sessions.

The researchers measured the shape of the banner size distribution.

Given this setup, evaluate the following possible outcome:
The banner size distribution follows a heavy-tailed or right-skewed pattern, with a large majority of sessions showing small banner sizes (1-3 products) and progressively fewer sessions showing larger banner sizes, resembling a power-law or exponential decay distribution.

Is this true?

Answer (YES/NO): YES